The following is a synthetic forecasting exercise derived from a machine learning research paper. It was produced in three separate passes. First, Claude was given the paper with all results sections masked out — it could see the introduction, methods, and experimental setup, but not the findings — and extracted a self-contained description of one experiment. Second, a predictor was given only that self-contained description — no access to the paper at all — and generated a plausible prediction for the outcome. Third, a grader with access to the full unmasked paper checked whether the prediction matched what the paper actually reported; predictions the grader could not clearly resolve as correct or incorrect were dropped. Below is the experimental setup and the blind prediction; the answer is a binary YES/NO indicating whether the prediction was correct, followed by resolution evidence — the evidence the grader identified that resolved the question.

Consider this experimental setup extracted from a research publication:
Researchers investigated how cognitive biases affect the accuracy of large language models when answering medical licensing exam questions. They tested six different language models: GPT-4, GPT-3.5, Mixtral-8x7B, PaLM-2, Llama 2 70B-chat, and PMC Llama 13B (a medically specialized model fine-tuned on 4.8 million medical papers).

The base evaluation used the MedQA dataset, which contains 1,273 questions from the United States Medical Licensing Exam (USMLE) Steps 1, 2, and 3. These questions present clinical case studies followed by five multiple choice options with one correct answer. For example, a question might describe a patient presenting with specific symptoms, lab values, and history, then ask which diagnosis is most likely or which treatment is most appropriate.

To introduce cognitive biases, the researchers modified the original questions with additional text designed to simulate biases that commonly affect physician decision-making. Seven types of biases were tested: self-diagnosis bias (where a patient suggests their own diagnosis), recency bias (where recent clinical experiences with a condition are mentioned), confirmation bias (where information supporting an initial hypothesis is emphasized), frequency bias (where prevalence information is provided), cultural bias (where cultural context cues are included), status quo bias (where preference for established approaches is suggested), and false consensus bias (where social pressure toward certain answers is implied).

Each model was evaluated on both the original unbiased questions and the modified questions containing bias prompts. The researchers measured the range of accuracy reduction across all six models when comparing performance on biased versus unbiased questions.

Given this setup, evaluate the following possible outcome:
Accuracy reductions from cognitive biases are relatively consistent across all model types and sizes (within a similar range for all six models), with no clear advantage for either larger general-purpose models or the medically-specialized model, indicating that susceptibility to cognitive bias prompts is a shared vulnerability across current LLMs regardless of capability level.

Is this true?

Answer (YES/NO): NO